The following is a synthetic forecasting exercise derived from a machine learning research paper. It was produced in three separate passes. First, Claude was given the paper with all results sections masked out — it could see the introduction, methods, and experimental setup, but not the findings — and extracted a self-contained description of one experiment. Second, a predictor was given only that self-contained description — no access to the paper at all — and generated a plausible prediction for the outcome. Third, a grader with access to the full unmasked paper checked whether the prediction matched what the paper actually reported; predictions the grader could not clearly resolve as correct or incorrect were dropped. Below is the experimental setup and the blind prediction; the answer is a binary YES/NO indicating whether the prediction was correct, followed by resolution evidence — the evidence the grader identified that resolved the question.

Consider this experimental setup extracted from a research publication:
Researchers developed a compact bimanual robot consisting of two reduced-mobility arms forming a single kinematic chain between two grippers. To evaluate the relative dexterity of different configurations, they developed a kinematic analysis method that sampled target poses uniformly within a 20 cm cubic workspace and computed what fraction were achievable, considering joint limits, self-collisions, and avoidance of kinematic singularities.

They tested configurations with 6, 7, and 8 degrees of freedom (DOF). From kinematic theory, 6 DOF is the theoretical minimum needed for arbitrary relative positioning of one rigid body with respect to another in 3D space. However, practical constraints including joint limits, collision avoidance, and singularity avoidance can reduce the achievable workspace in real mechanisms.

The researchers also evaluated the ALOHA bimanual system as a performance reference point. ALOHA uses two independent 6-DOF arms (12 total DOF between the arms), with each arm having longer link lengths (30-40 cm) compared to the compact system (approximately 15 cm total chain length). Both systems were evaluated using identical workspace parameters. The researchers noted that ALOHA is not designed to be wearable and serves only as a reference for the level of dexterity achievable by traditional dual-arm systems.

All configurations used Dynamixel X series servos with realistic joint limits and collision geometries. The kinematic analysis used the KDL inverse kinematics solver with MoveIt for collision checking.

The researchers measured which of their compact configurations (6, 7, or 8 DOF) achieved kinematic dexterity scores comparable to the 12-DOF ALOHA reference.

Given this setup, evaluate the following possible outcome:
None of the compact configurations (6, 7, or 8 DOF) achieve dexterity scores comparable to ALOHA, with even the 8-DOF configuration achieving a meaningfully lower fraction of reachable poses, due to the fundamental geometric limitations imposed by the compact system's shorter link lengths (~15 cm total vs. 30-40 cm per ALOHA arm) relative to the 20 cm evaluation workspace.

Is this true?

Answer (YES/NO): NO